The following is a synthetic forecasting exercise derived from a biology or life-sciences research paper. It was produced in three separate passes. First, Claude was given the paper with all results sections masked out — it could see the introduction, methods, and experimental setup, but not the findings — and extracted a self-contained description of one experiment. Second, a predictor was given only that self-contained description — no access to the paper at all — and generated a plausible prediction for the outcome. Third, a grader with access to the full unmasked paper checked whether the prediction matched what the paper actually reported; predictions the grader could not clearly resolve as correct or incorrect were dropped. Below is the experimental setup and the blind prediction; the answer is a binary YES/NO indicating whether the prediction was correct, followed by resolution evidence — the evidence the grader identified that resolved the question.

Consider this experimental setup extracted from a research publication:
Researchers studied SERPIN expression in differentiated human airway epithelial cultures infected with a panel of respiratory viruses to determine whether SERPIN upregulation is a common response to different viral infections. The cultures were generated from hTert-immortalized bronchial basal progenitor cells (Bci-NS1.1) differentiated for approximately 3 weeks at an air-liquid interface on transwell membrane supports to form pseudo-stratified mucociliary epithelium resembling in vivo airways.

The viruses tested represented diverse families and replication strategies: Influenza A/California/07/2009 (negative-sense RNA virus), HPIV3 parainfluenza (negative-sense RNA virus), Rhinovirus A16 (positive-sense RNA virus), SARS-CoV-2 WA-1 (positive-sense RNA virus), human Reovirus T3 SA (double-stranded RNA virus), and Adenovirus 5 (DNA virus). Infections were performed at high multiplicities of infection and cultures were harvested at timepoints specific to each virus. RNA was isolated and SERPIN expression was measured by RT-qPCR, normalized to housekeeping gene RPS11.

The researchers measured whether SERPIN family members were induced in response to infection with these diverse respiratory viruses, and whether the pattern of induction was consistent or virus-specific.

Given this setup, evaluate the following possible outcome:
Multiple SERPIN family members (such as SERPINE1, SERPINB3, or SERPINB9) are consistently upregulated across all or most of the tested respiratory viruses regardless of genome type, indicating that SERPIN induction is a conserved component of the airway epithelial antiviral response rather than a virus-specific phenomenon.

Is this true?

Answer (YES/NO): NO